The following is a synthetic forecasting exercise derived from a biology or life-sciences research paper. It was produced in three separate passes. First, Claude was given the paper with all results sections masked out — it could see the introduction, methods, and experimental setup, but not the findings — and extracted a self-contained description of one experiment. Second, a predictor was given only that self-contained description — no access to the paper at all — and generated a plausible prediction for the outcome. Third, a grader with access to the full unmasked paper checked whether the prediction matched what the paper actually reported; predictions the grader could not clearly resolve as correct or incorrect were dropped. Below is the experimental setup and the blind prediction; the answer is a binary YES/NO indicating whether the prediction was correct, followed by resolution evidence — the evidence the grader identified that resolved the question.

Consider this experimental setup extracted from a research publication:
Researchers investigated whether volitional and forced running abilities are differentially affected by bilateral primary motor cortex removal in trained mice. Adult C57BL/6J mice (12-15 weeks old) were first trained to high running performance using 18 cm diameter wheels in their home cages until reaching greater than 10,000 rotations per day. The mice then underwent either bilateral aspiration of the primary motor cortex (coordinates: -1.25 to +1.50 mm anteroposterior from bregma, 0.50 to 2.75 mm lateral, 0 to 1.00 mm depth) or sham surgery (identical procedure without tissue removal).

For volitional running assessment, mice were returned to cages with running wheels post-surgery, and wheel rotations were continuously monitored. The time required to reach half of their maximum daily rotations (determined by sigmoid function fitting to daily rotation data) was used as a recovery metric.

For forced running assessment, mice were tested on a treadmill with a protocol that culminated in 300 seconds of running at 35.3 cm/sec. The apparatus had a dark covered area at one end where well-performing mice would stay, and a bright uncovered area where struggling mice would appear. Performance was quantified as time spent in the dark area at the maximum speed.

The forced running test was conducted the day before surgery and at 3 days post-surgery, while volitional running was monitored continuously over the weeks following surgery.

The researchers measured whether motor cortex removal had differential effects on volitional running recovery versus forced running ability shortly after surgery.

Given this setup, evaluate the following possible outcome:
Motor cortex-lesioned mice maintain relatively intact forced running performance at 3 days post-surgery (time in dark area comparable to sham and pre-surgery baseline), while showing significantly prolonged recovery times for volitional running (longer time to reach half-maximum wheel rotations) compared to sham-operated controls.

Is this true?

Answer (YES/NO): YES